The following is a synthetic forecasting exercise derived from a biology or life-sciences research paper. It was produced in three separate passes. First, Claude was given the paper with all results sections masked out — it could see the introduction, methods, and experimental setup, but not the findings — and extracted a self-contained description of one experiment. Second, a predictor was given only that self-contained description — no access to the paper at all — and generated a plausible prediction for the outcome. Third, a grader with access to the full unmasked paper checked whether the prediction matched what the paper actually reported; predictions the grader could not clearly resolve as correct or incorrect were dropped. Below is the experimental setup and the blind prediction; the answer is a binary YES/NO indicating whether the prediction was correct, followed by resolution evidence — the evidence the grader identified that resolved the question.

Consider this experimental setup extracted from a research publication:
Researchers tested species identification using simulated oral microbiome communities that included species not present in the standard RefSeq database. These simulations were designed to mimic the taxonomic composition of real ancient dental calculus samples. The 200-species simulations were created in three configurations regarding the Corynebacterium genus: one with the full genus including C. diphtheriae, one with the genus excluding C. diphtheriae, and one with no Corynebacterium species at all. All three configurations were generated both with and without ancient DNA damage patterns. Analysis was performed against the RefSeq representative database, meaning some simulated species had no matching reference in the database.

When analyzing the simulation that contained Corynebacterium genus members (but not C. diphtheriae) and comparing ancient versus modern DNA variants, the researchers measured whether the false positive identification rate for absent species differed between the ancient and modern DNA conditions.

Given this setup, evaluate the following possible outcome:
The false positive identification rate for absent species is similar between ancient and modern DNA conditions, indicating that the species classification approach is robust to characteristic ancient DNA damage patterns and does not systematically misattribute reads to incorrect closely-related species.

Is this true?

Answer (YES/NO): YES